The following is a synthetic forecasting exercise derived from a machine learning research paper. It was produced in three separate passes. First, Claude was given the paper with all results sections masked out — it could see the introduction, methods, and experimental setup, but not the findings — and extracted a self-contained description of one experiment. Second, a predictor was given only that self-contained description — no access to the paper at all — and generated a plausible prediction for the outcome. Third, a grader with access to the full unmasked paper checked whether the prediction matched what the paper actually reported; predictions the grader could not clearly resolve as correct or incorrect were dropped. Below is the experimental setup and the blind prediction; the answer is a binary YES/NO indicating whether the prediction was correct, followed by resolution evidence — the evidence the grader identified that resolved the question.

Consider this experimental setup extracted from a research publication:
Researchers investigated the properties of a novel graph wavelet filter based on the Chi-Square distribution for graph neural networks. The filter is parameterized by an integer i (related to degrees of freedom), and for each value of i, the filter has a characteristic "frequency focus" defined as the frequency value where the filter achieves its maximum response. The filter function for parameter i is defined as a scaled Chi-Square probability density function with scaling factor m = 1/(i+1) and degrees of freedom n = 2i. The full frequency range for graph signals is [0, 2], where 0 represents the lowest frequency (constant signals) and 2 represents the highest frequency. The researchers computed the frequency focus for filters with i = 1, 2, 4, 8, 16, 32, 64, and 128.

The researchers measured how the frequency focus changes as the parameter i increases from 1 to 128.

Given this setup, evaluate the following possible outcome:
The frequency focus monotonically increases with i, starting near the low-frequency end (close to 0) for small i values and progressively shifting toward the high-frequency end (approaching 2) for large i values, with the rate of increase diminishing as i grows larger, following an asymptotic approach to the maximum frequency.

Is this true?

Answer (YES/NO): YES